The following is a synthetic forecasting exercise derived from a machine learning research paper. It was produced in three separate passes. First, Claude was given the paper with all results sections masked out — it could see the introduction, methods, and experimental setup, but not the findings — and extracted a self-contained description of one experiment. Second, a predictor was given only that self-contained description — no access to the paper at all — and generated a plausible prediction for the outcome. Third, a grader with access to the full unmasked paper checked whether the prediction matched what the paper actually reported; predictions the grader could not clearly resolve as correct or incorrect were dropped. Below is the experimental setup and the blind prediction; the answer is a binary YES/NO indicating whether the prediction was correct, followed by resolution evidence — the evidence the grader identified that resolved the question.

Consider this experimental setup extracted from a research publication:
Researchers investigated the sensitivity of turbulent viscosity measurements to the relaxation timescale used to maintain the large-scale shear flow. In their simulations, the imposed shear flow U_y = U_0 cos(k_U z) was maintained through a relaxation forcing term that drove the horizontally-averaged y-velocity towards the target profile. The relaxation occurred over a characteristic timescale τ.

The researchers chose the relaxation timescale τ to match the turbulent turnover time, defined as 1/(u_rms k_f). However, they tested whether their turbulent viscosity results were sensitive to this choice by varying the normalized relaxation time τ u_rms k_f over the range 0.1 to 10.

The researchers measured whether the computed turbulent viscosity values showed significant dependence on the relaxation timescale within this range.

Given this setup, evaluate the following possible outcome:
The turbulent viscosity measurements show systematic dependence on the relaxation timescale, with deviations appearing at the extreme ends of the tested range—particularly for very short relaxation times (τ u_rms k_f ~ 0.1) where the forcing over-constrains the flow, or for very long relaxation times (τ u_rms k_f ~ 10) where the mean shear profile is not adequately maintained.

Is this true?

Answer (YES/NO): NO